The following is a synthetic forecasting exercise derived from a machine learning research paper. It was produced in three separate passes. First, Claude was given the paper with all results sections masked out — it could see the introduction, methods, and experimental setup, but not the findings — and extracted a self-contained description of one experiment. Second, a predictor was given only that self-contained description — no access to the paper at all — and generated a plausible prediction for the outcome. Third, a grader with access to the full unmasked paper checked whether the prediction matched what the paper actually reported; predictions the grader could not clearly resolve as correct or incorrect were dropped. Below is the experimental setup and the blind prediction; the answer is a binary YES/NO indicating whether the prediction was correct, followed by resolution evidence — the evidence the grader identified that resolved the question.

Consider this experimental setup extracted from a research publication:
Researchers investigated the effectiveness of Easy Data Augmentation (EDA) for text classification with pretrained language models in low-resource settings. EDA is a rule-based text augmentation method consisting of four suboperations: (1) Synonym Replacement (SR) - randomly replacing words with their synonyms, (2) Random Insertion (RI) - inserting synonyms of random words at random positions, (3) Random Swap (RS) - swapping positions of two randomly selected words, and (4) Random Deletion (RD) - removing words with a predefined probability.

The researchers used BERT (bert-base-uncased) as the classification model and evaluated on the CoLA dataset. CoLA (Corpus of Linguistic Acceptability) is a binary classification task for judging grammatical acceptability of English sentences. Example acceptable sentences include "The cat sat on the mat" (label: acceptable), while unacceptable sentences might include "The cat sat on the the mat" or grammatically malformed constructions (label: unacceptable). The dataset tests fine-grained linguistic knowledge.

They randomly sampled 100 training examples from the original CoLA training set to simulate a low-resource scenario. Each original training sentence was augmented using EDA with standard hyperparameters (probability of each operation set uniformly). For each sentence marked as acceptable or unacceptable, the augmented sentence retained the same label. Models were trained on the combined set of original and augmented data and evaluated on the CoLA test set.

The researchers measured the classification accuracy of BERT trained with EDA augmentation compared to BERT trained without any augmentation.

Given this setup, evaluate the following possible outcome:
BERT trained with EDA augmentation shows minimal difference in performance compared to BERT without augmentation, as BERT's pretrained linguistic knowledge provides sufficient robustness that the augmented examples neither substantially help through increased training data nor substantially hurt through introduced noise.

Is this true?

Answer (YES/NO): NO